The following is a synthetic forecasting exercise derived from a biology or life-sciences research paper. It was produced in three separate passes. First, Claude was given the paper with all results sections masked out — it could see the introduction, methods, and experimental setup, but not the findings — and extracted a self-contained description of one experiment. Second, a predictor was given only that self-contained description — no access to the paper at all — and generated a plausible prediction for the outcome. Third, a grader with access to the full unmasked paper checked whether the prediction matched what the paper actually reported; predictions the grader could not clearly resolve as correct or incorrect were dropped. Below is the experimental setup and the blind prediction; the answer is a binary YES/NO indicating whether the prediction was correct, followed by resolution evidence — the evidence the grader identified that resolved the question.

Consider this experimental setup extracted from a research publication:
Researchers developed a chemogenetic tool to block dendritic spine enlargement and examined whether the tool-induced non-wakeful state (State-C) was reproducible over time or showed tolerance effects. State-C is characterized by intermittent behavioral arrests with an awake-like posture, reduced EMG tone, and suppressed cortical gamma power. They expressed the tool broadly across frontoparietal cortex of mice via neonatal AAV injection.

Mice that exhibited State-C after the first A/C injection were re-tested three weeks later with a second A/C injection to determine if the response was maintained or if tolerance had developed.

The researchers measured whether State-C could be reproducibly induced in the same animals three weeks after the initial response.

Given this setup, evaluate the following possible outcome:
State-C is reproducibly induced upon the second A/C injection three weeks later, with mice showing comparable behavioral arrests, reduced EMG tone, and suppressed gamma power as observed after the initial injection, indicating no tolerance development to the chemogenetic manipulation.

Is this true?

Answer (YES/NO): YES